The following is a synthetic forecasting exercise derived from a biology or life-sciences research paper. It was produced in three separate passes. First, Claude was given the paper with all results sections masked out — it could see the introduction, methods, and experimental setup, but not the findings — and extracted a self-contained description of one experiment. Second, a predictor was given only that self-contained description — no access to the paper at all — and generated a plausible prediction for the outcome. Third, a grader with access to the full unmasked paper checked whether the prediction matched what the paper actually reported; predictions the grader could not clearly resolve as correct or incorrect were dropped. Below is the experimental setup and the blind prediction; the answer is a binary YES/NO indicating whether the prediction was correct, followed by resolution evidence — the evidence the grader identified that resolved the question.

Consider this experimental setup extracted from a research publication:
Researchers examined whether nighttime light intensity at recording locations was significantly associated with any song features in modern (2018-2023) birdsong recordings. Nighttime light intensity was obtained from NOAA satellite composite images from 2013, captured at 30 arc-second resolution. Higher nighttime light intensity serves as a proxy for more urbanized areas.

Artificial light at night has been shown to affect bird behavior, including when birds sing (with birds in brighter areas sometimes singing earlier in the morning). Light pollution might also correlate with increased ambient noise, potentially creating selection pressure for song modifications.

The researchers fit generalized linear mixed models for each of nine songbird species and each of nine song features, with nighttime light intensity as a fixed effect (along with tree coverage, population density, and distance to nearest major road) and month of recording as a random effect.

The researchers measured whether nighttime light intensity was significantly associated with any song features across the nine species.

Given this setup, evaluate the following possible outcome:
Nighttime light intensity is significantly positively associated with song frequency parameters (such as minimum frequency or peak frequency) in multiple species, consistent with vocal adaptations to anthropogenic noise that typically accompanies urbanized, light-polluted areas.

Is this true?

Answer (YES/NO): NO